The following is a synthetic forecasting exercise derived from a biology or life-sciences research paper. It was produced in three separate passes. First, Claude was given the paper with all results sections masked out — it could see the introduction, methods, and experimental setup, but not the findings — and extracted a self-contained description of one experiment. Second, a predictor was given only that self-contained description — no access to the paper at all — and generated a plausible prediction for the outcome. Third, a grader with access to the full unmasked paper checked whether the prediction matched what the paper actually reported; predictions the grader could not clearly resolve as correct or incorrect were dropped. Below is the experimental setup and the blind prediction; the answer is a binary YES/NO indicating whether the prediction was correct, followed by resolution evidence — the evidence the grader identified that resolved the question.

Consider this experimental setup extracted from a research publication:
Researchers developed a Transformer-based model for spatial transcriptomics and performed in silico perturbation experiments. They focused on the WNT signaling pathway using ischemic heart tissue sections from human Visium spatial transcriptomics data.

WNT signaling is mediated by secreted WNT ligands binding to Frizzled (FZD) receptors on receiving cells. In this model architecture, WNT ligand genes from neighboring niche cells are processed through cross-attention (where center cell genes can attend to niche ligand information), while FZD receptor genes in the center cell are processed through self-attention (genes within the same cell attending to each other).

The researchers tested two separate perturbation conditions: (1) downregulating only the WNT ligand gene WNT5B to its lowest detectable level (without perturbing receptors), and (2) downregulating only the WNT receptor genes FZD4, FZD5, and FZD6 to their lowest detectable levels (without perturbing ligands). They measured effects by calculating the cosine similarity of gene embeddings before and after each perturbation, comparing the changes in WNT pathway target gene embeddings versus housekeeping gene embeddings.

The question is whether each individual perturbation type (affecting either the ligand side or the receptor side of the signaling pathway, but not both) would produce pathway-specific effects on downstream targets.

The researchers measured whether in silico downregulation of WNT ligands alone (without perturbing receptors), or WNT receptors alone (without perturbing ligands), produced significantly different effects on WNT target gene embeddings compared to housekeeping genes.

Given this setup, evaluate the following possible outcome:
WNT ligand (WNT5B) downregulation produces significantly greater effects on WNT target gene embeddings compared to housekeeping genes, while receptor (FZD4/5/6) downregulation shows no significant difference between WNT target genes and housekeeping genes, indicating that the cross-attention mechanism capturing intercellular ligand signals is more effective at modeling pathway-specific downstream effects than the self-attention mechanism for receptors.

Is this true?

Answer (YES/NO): NO